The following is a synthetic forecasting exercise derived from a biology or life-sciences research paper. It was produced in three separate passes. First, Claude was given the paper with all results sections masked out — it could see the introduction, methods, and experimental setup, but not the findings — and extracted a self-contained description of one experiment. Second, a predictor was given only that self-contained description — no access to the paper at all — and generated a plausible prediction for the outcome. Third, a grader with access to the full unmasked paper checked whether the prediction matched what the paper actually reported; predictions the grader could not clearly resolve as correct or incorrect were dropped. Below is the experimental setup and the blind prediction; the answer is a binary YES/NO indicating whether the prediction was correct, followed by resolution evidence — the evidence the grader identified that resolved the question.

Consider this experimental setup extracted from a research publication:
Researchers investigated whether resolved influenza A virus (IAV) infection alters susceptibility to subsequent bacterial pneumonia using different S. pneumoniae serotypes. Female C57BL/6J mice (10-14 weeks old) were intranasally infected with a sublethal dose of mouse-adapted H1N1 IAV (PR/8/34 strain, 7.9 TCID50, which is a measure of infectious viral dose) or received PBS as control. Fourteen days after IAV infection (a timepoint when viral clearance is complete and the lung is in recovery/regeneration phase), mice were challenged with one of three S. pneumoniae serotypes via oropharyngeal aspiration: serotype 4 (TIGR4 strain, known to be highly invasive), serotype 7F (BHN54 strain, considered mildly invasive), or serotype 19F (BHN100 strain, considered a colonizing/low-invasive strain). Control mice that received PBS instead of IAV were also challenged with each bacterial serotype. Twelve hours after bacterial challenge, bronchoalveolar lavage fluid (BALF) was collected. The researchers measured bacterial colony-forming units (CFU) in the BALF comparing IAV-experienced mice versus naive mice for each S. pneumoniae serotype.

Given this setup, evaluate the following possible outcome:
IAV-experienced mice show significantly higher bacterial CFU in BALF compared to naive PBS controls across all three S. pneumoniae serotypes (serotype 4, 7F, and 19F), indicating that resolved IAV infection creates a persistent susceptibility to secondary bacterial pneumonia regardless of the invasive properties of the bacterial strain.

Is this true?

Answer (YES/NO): NO